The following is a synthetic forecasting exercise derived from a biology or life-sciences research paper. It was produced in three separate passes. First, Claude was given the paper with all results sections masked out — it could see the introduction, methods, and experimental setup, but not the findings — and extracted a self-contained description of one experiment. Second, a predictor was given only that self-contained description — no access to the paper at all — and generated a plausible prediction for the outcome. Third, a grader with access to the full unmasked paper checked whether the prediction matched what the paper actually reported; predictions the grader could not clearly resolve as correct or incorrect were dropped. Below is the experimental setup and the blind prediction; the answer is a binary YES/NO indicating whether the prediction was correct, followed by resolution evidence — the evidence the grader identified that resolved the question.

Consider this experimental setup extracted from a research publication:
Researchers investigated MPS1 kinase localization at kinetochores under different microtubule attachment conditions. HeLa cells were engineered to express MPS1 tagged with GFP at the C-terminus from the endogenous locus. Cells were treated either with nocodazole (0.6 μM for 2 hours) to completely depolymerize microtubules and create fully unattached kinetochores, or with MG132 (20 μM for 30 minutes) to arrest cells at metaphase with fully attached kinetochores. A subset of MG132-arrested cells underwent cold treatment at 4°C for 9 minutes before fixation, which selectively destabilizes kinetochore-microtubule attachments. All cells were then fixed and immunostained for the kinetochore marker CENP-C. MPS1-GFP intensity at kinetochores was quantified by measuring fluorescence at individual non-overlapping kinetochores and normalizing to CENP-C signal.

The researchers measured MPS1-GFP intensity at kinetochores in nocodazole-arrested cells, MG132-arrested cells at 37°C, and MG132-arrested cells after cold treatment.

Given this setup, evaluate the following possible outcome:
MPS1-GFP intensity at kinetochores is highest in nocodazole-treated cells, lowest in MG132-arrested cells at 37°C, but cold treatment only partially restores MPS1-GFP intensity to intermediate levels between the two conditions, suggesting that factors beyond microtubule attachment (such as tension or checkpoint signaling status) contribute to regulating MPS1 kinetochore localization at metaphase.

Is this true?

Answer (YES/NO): NO